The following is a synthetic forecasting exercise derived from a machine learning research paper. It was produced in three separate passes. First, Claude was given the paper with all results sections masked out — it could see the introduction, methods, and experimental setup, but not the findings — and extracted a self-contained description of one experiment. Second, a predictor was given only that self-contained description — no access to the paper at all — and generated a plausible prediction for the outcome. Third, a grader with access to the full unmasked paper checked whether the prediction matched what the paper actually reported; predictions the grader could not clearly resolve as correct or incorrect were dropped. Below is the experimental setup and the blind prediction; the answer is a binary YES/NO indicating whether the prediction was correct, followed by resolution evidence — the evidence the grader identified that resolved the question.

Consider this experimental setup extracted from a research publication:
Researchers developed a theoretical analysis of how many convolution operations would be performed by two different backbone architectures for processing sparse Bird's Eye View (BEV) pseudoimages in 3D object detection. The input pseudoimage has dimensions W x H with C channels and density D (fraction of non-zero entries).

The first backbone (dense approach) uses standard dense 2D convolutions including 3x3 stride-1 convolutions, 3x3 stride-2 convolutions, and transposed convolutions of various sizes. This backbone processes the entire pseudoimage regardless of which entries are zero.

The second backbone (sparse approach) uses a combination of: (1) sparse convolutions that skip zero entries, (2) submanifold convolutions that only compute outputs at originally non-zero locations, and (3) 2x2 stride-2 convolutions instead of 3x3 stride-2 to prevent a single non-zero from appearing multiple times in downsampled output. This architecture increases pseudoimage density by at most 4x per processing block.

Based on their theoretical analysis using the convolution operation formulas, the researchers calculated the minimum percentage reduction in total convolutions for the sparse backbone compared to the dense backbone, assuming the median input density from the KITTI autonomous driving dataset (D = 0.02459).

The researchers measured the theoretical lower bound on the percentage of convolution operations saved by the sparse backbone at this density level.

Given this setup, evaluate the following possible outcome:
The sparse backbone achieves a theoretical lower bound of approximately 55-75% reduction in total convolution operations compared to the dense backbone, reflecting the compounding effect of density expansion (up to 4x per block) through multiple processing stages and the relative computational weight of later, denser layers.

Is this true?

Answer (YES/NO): NO